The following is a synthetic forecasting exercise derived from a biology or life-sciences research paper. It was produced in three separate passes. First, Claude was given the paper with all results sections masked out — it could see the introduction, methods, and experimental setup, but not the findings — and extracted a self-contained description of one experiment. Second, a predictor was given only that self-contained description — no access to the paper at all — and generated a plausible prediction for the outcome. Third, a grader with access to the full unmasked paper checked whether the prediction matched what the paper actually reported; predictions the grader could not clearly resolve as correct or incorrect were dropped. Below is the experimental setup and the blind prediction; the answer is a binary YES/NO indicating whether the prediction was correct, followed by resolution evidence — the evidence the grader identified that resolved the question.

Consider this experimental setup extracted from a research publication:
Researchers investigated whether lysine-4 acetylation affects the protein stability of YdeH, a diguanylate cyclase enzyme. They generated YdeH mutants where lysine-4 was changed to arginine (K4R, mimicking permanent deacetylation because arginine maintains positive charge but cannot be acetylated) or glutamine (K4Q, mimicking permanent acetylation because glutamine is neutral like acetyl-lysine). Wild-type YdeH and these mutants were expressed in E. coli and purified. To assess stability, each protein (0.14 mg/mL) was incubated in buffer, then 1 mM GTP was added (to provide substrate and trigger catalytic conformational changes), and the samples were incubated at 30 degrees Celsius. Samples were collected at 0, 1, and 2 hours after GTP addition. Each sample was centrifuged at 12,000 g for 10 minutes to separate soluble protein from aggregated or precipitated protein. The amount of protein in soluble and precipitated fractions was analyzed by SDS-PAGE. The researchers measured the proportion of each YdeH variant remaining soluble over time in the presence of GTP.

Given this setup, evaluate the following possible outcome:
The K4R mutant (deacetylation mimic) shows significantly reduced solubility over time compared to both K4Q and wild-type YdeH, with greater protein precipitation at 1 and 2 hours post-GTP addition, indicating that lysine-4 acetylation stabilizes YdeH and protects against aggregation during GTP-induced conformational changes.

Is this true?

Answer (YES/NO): NO